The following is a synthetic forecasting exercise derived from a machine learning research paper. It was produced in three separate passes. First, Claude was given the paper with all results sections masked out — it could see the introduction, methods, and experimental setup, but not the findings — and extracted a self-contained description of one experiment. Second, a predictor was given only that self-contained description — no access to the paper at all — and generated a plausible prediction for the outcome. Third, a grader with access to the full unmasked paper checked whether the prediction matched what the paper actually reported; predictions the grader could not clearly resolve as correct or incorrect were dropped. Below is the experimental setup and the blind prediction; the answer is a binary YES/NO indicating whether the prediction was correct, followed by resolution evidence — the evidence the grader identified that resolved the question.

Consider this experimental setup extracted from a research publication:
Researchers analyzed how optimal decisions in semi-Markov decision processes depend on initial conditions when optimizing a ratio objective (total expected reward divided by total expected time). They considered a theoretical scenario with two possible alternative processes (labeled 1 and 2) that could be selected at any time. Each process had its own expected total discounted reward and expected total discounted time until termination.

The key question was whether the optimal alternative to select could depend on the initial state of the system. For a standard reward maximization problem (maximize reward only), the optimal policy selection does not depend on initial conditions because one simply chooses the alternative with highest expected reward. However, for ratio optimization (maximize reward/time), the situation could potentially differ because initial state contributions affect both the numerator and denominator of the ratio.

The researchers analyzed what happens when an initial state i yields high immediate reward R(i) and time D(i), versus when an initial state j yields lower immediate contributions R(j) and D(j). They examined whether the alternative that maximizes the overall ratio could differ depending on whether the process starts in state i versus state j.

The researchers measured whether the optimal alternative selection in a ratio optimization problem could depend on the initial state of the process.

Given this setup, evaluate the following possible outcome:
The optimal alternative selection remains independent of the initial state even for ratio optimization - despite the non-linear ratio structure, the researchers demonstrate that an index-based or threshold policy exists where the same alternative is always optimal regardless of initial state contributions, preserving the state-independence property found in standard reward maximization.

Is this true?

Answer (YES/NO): NO